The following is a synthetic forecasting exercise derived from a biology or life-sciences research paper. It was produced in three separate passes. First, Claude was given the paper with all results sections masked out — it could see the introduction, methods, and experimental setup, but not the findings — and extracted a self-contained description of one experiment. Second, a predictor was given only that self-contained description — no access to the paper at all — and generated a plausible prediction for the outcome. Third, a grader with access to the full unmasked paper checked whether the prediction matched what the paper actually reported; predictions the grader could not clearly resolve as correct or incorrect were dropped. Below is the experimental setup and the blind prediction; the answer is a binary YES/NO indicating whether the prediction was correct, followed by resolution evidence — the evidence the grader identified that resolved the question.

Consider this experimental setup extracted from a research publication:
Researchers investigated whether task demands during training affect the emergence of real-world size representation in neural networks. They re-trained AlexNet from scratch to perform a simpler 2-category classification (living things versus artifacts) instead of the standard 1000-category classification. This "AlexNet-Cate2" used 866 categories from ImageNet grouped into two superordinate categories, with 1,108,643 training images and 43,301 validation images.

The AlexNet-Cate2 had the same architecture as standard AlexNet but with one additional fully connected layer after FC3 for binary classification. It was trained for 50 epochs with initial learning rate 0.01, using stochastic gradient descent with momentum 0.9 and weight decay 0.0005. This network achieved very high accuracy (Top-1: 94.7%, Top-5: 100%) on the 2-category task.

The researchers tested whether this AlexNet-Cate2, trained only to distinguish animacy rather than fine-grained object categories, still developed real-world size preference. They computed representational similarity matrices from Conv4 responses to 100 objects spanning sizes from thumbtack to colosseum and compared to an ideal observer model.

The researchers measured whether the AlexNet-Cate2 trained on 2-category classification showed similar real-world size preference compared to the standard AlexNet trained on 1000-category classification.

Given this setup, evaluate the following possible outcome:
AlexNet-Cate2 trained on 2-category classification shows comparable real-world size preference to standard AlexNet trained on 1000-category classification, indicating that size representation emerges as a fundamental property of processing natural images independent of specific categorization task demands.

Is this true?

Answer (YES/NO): YES